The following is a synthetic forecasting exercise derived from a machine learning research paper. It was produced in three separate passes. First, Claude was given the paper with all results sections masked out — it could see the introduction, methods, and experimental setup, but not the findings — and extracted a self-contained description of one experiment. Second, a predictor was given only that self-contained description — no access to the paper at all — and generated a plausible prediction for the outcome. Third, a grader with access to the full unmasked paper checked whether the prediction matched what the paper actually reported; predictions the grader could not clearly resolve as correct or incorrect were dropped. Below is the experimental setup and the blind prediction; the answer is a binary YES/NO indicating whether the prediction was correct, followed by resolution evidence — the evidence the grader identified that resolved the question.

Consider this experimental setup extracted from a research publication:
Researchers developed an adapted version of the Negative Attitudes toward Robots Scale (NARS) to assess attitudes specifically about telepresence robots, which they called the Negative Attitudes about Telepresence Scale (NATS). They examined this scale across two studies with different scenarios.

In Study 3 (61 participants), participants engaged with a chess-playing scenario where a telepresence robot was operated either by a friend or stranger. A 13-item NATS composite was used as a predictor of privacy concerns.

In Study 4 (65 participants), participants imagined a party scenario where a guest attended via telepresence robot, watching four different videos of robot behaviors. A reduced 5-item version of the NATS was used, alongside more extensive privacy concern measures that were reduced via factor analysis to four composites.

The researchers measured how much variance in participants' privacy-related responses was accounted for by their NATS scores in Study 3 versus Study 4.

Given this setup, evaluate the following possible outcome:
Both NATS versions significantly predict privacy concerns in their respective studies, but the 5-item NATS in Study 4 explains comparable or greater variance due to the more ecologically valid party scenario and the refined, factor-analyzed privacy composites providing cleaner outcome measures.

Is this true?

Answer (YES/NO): NO